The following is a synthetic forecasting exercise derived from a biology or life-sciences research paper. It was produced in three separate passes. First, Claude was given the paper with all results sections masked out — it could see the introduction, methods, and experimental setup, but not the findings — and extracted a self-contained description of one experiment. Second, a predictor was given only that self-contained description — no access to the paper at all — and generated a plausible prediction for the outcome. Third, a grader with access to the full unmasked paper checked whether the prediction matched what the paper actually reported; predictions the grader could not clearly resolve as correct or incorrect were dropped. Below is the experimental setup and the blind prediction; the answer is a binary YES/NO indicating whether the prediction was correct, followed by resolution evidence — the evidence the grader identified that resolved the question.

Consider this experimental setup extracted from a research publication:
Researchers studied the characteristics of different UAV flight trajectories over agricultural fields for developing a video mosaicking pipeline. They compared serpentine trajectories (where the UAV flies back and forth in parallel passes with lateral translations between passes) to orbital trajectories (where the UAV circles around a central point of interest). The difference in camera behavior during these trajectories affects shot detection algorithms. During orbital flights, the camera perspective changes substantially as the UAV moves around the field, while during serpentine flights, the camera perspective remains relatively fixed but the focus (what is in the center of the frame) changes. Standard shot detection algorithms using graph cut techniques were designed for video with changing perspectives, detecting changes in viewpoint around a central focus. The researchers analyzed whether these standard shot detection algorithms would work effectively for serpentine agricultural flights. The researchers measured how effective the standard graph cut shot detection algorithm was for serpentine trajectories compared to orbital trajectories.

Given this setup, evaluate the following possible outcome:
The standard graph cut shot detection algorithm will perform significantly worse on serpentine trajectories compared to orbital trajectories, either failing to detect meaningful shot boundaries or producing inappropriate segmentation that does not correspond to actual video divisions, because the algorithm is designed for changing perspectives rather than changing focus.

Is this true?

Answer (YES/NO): YES